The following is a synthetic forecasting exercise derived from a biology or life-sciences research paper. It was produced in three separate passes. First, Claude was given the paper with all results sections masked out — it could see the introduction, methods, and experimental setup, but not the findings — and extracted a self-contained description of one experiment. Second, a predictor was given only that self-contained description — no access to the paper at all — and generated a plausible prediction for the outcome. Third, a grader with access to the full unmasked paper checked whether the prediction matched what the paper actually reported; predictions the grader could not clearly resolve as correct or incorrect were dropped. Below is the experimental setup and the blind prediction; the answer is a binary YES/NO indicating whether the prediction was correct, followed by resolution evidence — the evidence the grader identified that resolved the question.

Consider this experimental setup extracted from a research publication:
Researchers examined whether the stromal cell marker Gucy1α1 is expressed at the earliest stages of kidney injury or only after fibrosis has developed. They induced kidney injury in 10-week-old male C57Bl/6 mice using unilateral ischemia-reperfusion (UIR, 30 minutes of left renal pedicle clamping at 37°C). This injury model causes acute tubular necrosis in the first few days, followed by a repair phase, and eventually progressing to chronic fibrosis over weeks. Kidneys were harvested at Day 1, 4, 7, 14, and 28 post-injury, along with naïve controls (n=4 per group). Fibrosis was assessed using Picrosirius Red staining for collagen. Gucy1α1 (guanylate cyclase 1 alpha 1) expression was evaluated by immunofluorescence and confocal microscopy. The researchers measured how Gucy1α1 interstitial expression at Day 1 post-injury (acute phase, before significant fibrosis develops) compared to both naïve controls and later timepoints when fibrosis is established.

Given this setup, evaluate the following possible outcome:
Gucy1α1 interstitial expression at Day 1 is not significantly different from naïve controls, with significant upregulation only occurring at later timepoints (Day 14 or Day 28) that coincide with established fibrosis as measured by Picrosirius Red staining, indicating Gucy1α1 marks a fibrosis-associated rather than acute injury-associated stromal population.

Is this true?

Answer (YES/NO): NO